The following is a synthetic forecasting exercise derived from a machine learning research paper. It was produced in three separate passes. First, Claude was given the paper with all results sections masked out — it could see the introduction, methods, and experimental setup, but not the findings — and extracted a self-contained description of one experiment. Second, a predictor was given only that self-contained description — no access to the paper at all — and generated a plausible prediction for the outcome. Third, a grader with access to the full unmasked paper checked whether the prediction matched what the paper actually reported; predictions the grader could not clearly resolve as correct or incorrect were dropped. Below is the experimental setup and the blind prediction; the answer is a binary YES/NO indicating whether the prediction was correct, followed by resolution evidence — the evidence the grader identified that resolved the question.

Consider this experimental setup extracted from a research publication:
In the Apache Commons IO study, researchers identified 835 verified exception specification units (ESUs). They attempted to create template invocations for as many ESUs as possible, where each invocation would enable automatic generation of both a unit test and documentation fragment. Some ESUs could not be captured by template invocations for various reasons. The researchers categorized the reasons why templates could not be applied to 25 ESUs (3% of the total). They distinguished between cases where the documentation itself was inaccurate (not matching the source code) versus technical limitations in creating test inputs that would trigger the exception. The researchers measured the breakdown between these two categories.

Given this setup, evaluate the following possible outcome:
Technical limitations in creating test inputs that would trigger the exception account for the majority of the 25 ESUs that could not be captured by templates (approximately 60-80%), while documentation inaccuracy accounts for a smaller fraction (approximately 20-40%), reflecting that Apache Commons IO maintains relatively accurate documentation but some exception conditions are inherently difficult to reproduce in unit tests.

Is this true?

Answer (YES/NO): YES